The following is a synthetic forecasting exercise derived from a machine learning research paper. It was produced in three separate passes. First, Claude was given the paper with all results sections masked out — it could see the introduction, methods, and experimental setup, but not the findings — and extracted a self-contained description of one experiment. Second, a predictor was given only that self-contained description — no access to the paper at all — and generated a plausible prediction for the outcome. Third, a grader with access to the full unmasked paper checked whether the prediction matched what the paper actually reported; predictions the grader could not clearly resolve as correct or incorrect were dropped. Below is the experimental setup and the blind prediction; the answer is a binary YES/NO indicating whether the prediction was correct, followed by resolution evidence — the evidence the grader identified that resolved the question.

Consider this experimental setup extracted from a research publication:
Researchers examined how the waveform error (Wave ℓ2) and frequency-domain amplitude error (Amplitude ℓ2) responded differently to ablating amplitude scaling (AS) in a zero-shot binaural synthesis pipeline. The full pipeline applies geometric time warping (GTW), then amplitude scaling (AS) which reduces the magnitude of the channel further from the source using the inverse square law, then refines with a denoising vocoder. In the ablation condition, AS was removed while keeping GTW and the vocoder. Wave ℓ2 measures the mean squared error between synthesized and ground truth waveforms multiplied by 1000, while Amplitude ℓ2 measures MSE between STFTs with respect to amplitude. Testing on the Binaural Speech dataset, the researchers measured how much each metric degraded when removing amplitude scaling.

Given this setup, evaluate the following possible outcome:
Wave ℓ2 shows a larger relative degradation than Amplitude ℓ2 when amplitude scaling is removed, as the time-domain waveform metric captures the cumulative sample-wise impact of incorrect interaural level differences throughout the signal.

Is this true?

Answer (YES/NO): YES